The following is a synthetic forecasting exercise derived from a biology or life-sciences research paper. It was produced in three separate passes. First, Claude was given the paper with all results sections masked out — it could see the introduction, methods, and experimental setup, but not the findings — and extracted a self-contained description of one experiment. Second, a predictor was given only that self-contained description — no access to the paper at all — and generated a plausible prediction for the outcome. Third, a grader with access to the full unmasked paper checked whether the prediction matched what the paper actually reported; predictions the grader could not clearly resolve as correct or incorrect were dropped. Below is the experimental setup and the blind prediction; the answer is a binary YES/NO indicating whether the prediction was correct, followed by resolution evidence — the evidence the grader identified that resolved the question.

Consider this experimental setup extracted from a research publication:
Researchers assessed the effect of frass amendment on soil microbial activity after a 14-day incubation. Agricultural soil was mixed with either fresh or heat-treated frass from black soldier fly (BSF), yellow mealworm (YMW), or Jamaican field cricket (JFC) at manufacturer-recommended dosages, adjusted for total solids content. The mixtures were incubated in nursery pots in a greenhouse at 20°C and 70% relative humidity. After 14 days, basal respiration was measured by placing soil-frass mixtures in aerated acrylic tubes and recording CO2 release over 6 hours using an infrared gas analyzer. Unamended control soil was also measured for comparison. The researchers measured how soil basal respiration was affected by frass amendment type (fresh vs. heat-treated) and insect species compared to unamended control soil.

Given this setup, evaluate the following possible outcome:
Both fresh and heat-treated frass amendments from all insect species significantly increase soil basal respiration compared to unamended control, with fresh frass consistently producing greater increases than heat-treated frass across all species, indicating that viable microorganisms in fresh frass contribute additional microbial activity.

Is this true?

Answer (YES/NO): NO